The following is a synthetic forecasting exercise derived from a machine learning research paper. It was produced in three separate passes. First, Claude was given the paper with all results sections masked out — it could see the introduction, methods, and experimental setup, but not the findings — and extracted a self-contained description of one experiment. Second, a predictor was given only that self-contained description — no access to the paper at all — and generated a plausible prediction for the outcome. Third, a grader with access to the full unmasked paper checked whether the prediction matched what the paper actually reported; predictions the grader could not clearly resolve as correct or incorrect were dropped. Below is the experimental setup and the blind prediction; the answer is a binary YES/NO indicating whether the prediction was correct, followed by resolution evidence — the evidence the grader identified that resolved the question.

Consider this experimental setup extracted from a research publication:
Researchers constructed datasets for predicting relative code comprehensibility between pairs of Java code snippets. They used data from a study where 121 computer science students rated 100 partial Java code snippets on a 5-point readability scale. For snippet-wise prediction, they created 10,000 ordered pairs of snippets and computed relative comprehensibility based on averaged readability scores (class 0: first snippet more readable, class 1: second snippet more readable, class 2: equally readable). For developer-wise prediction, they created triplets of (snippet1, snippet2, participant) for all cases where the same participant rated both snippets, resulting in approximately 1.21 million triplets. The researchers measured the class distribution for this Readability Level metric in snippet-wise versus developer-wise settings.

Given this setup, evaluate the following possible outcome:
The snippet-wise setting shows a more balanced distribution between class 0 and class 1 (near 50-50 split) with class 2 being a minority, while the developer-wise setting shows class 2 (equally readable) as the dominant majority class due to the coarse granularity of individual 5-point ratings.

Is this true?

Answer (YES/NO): NO